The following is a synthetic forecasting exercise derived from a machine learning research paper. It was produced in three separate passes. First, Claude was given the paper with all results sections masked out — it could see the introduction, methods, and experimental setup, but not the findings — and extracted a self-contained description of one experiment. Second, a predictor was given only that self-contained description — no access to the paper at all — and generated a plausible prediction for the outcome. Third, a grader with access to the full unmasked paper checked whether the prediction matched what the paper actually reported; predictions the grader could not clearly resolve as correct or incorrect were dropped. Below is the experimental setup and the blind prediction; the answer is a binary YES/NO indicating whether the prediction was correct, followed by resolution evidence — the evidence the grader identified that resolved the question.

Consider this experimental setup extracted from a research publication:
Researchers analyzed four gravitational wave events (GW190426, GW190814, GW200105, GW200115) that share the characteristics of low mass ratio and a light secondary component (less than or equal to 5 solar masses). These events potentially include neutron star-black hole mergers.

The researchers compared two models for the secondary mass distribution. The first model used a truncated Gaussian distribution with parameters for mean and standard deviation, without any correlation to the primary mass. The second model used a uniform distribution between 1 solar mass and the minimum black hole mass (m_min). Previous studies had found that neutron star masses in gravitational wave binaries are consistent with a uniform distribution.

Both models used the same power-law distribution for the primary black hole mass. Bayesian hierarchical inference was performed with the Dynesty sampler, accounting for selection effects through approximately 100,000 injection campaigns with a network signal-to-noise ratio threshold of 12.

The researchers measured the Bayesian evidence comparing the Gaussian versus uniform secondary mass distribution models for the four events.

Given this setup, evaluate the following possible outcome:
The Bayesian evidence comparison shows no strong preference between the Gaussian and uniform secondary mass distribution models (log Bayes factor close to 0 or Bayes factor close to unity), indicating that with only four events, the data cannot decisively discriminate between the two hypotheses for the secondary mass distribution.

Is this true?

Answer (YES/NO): YES